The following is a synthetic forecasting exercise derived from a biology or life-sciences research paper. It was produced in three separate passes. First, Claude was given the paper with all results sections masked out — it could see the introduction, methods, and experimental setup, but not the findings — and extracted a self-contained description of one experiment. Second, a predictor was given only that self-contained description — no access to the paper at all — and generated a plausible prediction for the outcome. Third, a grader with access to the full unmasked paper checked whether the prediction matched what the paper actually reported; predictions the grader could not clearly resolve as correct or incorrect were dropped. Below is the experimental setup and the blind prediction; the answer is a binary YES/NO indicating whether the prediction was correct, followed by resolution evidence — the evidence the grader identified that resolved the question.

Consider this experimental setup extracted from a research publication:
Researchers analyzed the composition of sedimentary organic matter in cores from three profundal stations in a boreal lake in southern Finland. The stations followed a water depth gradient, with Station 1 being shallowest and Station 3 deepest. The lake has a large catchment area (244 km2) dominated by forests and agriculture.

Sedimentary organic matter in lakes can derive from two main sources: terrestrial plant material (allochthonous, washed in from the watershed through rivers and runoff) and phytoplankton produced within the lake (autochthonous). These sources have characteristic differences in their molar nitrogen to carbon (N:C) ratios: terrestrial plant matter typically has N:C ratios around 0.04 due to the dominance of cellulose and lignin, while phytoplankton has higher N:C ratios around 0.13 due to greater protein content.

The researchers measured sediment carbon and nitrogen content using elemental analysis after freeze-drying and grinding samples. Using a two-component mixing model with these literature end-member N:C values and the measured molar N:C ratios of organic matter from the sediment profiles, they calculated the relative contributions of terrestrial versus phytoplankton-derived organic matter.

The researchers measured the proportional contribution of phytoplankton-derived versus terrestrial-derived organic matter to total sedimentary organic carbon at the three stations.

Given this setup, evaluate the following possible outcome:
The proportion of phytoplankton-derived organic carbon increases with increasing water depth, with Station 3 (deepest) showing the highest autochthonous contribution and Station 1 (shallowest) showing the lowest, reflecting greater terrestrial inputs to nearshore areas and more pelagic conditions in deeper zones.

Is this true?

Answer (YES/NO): NO